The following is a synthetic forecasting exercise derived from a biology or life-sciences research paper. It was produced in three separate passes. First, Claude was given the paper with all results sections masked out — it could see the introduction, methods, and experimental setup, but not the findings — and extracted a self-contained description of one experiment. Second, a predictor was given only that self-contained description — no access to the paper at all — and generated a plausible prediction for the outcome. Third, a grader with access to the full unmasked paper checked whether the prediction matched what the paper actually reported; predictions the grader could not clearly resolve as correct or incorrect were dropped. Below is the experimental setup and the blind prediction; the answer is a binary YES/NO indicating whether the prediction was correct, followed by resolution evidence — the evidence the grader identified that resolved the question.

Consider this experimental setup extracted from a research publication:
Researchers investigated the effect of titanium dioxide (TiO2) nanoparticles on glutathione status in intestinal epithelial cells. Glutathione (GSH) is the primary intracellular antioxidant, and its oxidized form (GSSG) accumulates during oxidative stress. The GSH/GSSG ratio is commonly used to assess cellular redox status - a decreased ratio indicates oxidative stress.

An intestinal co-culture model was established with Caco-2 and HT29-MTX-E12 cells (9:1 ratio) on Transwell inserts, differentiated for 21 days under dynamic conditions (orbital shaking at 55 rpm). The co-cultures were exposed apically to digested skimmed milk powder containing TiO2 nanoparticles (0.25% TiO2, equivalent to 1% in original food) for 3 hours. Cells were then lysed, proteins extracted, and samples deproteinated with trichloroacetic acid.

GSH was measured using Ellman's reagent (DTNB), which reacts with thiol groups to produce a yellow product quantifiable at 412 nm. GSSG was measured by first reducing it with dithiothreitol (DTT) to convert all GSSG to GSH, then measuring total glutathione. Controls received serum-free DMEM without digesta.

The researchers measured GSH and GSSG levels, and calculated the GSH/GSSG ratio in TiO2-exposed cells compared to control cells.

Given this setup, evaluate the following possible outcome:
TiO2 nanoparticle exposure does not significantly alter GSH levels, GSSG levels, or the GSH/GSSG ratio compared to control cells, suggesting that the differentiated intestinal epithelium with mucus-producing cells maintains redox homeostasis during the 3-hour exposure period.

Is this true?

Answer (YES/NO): NO